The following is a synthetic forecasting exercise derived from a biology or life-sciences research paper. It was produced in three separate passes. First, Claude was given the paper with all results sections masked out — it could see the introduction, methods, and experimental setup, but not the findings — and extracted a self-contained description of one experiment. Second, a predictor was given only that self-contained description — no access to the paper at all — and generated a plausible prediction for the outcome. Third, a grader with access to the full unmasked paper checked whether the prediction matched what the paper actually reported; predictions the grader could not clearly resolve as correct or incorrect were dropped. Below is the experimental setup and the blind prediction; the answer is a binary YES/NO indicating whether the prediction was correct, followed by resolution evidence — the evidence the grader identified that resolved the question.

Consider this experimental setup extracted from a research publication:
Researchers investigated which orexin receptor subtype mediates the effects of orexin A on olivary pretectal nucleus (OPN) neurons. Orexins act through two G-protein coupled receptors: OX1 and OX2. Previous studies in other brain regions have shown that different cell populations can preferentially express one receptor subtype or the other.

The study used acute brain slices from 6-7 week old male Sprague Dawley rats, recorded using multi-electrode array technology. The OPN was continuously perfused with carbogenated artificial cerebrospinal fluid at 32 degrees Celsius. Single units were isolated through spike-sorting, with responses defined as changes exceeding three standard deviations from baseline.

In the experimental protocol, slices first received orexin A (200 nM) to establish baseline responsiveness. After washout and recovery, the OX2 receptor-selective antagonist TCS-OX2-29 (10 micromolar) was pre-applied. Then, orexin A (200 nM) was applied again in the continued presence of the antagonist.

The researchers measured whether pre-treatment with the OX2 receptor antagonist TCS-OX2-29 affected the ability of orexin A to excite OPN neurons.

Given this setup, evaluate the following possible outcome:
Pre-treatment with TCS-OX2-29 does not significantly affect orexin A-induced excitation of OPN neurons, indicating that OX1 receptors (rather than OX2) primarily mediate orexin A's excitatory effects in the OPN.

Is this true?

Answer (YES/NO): NO